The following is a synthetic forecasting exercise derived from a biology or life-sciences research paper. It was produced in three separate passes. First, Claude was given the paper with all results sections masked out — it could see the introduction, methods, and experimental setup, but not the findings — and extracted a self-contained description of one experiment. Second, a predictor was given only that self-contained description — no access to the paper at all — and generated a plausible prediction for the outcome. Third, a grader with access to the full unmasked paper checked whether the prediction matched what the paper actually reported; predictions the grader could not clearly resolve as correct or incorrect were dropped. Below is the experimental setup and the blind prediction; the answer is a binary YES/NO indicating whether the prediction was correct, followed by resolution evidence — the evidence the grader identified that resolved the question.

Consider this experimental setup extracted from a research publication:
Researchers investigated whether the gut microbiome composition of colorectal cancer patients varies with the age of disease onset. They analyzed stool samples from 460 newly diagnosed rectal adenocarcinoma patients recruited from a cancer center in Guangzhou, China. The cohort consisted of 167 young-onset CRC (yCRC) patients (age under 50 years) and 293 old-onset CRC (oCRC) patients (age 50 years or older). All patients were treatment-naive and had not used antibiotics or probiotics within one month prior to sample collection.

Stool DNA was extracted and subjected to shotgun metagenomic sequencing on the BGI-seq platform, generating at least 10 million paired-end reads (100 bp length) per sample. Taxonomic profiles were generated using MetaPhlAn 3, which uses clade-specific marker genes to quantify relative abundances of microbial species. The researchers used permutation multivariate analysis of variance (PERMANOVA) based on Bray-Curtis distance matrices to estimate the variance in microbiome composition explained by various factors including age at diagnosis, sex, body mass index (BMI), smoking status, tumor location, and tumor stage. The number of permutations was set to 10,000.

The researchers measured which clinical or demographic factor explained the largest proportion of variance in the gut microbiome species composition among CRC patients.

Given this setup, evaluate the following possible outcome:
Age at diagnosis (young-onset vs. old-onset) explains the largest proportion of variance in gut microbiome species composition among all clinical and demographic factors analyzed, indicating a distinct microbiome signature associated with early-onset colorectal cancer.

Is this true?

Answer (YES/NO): NO